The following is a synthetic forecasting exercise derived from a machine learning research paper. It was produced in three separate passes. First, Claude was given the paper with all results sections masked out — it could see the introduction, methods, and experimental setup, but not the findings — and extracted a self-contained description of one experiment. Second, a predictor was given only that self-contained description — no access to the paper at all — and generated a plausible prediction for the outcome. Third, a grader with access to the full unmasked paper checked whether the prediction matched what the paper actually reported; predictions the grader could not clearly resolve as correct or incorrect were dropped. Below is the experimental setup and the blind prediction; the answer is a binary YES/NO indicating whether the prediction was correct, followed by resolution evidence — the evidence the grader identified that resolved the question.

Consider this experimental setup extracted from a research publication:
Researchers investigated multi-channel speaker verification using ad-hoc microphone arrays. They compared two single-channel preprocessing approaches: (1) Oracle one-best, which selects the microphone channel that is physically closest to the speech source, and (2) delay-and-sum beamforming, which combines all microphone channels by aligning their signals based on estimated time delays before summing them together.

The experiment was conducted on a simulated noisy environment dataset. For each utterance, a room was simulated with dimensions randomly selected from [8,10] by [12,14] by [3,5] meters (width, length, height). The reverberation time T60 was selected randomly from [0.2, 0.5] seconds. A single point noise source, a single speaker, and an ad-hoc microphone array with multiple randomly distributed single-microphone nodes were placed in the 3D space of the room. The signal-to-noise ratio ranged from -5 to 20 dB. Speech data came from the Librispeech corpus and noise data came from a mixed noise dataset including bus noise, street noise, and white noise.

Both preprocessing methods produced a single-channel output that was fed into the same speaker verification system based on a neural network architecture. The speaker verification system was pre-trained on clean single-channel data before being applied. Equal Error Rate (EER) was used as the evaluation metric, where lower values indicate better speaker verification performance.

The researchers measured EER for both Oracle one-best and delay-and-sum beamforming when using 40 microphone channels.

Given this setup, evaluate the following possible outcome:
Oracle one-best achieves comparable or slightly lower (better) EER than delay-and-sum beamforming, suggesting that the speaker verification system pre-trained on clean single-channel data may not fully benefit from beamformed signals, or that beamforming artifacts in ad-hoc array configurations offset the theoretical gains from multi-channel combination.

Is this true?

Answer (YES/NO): NO